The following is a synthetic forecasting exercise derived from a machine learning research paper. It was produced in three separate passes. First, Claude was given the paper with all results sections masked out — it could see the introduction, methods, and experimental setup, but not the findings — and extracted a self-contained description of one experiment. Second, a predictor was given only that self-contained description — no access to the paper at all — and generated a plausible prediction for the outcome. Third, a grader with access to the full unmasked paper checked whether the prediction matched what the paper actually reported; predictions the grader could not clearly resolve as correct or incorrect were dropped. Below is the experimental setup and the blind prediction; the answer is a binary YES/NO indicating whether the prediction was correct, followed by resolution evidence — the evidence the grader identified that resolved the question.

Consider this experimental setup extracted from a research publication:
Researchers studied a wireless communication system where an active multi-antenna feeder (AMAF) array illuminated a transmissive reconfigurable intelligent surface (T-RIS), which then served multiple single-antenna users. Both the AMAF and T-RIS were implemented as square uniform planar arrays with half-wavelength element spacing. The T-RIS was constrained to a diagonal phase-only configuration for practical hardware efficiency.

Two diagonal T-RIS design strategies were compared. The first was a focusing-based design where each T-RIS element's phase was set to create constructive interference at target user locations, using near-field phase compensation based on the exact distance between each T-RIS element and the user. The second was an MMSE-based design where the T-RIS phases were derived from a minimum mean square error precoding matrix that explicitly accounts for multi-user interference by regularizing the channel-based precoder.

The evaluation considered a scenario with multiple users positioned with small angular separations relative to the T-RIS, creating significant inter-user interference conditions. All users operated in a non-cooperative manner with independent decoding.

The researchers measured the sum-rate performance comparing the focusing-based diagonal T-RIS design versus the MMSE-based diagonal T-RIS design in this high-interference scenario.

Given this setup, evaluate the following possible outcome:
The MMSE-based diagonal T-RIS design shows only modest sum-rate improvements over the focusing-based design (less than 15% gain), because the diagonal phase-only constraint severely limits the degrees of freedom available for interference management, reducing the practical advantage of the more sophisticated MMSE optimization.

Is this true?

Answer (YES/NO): NO